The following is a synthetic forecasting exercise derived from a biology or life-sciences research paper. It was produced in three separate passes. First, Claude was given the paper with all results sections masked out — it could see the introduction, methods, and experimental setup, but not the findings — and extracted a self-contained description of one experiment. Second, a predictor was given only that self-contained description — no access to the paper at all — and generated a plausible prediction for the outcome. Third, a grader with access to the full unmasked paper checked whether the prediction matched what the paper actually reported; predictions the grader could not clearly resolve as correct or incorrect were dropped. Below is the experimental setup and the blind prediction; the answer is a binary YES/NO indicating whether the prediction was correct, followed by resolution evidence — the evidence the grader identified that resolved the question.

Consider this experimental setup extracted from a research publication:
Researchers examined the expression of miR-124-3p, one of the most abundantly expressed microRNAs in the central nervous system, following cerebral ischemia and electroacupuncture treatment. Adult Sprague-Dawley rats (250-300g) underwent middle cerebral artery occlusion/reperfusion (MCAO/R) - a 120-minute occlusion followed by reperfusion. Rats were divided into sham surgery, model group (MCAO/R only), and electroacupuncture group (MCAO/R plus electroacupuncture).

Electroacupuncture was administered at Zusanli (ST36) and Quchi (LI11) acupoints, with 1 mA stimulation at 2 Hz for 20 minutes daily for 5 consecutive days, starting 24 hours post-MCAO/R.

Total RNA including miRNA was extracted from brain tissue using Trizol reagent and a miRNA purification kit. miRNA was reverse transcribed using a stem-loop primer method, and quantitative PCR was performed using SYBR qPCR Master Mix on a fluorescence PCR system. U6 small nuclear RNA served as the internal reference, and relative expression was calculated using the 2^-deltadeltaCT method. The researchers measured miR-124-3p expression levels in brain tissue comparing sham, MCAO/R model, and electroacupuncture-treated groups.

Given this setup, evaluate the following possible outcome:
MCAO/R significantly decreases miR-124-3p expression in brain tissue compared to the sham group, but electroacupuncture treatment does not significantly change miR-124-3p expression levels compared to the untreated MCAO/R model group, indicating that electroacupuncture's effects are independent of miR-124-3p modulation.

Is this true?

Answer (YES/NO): NO